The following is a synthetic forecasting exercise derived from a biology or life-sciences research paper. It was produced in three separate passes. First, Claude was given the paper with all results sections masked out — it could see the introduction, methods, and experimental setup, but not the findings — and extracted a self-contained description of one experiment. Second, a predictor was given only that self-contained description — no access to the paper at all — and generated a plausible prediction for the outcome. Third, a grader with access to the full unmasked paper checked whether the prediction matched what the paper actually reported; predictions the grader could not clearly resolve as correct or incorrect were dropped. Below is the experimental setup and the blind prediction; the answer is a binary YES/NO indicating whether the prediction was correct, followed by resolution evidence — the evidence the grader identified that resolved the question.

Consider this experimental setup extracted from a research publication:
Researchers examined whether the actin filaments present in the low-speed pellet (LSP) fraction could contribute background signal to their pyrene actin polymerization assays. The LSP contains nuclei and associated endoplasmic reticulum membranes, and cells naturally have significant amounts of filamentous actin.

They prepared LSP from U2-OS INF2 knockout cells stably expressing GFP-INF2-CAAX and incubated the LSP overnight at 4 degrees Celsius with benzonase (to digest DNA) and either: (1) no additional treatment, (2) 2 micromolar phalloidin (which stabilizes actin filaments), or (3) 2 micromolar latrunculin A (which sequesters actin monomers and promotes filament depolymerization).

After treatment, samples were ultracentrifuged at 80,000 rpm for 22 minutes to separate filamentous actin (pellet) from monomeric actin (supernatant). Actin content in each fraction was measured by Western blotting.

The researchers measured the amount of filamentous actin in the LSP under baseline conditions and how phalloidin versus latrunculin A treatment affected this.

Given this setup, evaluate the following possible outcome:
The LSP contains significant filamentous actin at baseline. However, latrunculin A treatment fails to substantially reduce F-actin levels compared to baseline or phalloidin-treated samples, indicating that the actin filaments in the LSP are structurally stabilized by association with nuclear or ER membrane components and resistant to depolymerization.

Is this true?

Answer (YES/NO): NO